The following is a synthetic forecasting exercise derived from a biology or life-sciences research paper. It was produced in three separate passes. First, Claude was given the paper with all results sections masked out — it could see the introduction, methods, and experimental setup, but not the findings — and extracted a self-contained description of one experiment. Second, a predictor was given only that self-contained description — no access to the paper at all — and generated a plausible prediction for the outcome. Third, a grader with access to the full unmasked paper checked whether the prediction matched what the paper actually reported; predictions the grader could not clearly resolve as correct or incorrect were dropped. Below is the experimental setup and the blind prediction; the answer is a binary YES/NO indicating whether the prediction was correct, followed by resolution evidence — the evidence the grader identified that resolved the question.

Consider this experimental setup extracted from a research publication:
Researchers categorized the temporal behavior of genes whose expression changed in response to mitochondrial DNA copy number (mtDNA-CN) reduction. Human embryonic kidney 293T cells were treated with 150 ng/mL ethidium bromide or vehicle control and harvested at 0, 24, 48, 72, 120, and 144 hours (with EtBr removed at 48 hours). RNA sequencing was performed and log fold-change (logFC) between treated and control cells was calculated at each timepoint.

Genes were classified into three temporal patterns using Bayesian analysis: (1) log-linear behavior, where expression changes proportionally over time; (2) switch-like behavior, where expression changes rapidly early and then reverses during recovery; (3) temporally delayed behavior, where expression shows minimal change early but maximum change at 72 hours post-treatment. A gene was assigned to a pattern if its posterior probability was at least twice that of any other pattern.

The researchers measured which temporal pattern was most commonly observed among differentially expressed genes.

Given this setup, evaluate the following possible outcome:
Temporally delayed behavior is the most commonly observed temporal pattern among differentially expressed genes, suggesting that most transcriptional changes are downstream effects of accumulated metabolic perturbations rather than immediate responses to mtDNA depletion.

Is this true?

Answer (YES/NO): NO